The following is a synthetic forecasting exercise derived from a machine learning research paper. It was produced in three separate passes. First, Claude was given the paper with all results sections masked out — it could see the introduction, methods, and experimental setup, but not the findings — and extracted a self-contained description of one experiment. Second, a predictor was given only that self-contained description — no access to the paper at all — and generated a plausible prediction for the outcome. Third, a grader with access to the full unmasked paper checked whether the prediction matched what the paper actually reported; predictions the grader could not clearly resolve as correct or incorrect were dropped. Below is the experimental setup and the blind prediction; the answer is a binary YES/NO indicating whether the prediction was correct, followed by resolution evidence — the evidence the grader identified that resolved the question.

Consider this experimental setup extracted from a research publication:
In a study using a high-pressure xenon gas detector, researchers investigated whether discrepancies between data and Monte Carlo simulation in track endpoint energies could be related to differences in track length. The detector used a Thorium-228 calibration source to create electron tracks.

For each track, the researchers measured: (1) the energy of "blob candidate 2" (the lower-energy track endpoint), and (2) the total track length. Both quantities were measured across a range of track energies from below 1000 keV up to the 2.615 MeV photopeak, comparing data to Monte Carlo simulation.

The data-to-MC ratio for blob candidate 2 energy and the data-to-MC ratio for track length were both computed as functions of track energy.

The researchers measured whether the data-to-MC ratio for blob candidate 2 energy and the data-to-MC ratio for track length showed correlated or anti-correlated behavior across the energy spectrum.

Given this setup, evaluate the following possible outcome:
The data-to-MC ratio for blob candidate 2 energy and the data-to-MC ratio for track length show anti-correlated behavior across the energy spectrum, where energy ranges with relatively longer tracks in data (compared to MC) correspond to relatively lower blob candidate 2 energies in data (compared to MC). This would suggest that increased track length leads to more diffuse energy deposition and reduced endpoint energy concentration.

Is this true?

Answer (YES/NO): YES